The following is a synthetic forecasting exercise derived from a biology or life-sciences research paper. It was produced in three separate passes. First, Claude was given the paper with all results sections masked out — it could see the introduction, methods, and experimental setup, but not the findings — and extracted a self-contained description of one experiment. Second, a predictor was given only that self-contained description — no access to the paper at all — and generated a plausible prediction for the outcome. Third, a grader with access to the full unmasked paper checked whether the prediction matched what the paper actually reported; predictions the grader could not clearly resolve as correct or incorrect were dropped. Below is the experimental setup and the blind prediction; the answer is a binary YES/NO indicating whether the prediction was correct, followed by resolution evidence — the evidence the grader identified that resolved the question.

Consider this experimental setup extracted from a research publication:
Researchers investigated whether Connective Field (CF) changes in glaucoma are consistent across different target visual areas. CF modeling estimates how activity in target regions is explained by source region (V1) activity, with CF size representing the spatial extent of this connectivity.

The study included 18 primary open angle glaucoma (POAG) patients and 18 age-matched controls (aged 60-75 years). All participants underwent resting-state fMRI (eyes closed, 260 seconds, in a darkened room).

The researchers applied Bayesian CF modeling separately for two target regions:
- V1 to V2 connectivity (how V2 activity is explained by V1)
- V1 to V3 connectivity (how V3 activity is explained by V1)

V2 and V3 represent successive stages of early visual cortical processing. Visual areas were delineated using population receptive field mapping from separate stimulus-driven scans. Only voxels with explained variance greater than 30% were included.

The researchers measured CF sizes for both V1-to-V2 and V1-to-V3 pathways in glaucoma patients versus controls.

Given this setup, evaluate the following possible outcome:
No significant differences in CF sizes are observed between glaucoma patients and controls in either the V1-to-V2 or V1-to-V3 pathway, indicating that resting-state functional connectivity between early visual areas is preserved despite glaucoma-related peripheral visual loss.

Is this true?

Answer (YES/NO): NO